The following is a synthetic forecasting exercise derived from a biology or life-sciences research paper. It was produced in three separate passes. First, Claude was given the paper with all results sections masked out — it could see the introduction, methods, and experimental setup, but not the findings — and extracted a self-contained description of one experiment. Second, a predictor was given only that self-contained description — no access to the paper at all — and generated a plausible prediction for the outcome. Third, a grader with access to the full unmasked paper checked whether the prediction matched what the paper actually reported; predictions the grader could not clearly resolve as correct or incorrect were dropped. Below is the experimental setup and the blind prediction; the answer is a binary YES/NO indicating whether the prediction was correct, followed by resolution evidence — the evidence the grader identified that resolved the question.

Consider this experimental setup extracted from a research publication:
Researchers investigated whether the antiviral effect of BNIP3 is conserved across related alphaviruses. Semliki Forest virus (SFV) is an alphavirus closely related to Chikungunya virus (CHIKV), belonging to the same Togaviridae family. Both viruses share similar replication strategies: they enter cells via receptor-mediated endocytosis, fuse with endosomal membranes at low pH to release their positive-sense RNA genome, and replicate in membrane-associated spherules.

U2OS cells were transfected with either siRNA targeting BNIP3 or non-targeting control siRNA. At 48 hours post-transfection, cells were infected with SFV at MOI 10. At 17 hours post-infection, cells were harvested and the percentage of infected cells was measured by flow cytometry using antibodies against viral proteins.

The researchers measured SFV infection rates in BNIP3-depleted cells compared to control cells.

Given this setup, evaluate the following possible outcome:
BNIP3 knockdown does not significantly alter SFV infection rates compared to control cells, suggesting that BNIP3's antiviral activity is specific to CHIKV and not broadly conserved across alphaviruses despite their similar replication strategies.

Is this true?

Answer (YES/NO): NO